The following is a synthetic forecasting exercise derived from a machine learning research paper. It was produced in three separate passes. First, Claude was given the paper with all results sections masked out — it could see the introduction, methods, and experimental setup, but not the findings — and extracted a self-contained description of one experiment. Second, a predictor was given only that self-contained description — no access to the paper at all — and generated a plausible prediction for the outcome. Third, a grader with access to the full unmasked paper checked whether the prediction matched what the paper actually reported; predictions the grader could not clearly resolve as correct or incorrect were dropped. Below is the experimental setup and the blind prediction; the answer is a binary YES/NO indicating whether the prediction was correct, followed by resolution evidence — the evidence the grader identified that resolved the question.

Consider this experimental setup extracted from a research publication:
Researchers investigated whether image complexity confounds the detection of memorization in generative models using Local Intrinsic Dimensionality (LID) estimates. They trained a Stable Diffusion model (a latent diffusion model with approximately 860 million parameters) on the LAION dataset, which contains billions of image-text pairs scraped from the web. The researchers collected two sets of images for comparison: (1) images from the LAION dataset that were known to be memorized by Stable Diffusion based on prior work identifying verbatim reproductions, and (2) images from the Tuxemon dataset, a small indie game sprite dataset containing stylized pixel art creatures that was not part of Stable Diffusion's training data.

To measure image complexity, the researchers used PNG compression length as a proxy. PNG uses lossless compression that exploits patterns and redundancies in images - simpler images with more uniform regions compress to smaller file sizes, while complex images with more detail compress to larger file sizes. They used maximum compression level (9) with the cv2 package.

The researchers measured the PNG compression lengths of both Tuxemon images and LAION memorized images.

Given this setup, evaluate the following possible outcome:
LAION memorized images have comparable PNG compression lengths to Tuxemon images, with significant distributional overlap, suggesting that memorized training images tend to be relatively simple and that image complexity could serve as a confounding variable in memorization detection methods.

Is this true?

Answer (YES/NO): NO